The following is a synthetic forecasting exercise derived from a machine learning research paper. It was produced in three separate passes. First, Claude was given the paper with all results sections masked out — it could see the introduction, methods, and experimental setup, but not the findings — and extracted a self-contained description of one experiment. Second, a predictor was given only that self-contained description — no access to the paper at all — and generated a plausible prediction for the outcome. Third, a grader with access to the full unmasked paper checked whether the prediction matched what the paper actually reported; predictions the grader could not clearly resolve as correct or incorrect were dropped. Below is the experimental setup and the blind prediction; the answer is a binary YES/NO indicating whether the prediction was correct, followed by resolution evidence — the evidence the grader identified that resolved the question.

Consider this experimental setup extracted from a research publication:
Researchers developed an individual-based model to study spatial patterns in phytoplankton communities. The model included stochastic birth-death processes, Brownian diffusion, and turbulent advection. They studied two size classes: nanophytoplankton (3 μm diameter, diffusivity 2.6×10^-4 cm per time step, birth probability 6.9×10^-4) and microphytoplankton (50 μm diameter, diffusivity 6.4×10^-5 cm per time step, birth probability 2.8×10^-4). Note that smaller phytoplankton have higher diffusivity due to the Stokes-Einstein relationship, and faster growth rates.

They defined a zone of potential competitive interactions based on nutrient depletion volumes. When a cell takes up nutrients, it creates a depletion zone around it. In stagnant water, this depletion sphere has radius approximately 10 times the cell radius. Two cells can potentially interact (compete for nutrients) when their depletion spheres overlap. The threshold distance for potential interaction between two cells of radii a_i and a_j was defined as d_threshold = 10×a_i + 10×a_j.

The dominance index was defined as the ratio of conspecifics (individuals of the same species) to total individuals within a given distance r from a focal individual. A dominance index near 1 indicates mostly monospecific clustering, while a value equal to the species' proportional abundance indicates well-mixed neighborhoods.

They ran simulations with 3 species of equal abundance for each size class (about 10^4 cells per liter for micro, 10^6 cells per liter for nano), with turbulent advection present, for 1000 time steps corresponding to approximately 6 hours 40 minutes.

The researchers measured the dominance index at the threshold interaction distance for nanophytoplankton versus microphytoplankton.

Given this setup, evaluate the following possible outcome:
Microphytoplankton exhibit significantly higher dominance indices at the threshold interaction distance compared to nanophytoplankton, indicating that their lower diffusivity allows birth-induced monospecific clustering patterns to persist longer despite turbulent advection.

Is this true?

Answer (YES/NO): NO